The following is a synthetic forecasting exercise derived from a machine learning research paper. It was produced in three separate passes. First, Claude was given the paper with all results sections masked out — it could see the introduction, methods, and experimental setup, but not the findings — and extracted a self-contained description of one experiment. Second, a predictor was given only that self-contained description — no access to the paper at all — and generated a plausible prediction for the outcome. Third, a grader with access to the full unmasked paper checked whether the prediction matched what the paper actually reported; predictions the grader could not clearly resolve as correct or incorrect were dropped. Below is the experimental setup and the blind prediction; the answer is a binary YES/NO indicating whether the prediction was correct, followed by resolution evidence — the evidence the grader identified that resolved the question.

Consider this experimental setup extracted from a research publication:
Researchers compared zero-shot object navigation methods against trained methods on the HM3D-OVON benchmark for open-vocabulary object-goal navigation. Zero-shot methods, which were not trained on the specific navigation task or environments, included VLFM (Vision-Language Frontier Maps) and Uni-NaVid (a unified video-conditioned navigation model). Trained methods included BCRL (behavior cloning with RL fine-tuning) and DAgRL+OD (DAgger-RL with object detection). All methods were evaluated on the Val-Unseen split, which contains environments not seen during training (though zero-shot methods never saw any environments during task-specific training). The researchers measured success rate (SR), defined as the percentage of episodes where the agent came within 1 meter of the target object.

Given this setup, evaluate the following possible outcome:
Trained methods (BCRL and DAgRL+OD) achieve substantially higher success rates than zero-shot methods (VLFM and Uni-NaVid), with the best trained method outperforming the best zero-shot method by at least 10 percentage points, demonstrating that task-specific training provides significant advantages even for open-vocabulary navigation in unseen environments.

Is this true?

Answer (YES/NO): NO